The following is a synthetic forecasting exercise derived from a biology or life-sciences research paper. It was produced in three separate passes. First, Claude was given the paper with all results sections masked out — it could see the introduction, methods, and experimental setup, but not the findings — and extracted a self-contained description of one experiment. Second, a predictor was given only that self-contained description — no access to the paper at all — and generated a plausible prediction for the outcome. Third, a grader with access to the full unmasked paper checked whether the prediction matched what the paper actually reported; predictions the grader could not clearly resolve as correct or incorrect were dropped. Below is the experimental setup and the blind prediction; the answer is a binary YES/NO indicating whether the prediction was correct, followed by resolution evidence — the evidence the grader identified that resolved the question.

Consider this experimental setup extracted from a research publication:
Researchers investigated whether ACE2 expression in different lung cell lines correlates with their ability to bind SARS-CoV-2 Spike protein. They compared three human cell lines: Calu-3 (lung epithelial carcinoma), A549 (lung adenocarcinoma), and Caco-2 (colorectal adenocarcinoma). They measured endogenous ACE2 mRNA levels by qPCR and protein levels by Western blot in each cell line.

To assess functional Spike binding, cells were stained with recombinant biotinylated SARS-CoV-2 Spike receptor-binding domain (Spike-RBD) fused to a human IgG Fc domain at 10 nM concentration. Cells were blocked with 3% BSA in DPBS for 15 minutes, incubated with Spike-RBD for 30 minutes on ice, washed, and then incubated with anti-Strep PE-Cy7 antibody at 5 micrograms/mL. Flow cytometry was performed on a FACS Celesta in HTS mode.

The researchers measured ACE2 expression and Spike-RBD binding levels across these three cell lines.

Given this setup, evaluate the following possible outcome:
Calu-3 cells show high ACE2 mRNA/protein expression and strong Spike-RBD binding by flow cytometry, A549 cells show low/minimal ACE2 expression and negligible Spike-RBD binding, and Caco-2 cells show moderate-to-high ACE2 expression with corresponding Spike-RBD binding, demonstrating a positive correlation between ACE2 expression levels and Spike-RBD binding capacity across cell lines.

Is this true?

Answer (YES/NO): NO